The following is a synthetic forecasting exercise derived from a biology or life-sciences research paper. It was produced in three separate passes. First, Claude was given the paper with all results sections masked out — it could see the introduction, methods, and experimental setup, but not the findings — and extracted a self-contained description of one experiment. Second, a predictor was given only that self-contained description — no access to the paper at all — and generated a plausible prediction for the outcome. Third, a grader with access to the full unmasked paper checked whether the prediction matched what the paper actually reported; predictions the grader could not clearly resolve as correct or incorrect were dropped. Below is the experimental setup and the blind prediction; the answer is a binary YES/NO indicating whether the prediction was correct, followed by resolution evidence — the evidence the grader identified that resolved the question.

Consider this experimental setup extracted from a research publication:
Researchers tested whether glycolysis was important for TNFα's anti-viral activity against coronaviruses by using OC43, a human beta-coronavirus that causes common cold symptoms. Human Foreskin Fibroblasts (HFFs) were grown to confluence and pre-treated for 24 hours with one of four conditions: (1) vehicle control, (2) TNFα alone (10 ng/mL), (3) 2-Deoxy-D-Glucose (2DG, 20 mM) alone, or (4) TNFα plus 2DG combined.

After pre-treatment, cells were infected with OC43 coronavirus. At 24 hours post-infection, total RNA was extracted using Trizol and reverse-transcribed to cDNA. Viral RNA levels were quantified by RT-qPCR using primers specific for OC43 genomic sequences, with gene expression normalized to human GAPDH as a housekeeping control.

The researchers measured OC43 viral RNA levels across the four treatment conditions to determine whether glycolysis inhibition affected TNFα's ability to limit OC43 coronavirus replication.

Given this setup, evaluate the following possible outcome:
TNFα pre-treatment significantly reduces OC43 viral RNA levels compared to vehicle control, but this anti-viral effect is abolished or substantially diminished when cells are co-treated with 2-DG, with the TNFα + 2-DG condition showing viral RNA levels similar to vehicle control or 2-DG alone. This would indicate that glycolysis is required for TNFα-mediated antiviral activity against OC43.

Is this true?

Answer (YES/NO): YES